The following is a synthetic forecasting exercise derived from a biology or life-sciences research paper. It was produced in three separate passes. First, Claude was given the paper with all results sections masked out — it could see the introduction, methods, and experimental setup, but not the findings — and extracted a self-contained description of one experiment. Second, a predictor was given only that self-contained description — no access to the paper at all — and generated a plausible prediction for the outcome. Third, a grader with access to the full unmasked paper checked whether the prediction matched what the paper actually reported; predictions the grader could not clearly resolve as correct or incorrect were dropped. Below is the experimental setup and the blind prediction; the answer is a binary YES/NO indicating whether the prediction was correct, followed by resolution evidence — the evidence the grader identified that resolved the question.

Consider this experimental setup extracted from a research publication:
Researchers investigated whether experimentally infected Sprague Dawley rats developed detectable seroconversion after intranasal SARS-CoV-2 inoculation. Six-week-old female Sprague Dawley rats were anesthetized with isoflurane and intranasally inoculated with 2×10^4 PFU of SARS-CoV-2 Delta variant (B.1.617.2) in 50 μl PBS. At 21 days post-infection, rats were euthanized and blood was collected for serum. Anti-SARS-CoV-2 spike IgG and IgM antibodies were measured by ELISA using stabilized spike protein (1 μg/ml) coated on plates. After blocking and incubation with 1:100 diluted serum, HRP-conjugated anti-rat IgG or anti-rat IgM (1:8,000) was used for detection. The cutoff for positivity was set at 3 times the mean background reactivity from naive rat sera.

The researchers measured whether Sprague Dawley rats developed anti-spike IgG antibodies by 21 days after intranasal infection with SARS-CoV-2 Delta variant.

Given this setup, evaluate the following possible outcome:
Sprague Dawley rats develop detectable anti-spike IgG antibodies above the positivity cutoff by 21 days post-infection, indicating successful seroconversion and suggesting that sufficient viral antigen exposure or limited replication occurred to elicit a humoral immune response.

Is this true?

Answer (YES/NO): YES